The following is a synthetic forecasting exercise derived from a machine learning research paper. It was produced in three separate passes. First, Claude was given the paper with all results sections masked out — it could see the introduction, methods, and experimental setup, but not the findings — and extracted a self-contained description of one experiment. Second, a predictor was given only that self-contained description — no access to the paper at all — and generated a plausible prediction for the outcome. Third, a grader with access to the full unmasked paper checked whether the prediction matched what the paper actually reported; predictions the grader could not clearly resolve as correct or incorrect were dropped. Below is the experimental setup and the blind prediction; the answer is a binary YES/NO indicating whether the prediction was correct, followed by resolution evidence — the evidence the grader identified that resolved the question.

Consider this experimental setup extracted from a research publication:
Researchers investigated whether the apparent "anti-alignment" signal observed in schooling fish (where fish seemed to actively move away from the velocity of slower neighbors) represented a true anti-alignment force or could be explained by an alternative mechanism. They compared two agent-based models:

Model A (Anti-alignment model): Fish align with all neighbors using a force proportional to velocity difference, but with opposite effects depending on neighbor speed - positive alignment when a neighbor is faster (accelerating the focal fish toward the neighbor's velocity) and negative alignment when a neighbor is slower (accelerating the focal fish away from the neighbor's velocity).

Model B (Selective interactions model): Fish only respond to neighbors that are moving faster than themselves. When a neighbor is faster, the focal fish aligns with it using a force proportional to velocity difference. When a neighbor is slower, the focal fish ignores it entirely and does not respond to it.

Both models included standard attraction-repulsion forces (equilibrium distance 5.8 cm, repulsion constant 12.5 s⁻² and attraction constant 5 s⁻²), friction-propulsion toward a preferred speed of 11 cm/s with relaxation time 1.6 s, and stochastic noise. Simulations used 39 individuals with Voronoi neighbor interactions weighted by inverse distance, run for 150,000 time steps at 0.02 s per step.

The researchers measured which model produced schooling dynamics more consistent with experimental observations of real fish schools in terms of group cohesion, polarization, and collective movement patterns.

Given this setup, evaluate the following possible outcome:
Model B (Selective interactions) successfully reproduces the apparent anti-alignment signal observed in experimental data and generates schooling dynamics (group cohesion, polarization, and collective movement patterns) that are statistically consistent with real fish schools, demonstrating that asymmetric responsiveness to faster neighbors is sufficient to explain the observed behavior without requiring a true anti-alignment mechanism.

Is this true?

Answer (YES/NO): YES